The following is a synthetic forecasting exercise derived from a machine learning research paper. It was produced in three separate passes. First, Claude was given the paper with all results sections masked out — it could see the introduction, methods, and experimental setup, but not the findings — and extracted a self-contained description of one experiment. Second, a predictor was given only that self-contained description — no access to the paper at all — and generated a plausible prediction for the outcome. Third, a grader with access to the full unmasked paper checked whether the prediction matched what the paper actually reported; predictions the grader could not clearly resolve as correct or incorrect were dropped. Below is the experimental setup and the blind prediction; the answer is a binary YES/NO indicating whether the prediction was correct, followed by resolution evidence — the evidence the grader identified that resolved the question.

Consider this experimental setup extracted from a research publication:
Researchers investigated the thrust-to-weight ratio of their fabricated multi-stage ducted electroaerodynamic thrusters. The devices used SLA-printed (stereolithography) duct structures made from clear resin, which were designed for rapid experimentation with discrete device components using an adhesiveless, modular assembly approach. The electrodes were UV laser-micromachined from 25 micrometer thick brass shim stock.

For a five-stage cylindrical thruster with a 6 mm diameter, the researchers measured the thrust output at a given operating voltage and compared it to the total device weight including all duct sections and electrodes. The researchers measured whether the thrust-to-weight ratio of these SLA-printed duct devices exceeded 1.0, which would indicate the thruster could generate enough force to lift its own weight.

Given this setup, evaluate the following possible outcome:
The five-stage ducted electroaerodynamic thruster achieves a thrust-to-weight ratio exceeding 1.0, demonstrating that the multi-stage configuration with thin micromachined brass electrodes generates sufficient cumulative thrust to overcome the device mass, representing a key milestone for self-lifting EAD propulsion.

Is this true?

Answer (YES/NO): NO